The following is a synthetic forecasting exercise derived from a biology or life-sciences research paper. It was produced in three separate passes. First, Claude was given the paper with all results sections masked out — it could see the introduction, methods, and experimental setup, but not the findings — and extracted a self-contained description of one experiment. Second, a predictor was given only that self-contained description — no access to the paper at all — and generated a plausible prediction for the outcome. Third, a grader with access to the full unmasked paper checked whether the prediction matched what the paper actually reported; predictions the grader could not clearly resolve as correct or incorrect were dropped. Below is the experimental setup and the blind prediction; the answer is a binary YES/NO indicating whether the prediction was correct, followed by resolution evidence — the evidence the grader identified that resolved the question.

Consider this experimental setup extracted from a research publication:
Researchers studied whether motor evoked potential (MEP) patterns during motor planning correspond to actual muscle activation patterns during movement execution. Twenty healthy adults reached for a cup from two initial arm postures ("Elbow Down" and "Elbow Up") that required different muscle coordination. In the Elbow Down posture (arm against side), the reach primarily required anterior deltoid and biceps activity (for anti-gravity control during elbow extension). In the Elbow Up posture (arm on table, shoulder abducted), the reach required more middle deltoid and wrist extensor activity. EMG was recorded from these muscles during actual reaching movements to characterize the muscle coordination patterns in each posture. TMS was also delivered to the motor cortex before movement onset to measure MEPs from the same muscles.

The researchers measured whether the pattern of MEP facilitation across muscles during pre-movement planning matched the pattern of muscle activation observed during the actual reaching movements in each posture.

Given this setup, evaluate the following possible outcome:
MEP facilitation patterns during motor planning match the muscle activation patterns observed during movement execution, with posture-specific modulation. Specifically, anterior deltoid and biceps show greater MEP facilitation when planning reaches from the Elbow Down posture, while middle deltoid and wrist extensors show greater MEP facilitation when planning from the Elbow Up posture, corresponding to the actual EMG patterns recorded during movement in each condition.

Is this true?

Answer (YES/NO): NO